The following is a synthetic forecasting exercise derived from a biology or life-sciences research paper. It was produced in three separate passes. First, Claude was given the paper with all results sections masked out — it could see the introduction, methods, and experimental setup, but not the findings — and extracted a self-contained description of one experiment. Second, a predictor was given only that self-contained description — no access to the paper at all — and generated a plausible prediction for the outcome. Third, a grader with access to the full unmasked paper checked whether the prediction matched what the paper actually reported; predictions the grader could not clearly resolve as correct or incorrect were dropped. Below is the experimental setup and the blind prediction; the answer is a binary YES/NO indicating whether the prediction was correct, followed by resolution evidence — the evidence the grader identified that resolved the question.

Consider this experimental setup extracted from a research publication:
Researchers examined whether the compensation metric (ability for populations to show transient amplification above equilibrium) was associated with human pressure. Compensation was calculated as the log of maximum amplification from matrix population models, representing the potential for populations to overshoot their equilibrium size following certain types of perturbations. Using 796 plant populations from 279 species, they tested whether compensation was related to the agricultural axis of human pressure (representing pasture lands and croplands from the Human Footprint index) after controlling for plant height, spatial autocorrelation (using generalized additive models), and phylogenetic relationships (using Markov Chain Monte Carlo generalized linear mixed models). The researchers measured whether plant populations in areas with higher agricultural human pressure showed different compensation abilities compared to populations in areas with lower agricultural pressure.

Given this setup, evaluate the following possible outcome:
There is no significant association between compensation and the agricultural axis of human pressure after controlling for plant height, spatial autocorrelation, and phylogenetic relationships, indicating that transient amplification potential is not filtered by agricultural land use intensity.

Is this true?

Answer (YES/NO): YES